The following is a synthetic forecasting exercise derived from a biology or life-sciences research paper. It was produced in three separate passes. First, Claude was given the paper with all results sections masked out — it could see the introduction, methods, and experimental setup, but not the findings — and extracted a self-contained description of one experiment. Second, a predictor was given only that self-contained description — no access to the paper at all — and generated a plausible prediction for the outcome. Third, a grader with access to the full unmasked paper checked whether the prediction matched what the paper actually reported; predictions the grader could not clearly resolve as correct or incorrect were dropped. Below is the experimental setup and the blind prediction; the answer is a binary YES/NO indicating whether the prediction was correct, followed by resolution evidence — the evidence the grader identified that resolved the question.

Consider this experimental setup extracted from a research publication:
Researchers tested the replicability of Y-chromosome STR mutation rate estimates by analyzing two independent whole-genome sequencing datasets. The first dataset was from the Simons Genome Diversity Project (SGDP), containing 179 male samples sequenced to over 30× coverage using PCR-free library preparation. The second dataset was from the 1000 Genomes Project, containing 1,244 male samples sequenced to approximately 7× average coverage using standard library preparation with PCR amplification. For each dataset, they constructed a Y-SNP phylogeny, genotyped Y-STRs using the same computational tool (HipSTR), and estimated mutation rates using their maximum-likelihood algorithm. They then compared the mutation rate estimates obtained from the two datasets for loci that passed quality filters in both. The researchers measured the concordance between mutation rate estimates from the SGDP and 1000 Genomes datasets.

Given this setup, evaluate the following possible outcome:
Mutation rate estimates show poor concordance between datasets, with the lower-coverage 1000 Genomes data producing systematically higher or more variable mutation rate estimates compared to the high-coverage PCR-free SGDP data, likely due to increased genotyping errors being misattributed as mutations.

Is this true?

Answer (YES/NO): NO